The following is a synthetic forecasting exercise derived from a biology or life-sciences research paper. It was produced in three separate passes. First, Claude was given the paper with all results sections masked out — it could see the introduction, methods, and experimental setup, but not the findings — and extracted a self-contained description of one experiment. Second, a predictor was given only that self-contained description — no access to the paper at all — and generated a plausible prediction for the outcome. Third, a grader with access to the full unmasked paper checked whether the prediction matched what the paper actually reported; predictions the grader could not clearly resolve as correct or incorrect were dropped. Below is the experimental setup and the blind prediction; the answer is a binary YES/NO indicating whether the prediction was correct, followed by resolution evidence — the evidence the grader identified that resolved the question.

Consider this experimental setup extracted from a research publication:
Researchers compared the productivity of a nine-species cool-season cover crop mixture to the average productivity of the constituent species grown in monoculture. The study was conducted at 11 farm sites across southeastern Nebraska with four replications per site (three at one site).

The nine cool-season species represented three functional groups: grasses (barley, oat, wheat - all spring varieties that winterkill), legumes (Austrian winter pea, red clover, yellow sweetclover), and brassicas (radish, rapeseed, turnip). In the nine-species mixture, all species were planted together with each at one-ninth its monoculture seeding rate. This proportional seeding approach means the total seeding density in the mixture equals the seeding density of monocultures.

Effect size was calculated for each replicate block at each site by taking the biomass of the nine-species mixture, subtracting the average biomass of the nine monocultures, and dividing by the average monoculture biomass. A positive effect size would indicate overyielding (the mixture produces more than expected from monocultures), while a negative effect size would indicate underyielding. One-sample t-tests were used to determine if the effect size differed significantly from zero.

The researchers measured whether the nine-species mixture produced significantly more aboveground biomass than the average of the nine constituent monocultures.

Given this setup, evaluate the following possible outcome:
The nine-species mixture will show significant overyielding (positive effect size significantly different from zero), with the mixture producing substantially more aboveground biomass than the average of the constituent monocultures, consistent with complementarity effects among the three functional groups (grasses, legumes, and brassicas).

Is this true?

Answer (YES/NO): NO